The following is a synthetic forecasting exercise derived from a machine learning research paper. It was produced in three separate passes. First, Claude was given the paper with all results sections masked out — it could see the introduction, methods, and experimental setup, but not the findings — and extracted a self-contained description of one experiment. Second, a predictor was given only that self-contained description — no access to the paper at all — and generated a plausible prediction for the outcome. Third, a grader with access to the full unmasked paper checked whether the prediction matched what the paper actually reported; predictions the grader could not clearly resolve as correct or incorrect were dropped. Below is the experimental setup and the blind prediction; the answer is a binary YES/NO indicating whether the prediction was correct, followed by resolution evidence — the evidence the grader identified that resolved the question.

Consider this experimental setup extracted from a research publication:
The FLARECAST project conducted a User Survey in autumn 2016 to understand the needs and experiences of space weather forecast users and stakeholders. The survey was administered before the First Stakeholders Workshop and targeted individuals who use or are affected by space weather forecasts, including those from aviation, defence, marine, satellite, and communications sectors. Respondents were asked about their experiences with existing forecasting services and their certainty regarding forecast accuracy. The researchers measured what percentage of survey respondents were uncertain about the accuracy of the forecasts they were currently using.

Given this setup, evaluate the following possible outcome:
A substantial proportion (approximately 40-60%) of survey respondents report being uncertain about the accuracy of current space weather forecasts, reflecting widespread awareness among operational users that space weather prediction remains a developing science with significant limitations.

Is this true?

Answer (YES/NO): NO